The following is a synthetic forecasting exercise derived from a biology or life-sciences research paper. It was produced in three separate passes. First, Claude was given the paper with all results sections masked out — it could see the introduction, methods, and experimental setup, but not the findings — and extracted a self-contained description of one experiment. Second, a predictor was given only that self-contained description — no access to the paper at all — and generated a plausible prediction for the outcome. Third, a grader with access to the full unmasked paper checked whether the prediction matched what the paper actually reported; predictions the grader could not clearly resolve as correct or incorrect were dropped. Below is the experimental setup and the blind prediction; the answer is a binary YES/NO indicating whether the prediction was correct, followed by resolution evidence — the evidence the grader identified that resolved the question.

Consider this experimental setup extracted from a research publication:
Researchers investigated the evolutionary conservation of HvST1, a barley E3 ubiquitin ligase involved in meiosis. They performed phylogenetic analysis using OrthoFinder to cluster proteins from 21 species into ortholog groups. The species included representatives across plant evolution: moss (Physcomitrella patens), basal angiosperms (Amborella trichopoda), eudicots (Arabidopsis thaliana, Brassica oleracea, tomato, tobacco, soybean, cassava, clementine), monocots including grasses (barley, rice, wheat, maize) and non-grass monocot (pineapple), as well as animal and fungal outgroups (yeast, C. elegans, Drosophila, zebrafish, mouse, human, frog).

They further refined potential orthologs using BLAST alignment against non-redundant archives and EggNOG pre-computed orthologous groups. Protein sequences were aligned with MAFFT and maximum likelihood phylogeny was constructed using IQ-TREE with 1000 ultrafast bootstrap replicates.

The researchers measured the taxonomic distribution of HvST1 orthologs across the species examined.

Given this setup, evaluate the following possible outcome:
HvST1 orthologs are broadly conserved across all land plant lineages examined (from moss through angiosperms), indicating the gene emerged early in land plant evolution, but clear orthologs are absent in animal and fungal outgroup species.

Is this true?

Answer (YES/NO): NO